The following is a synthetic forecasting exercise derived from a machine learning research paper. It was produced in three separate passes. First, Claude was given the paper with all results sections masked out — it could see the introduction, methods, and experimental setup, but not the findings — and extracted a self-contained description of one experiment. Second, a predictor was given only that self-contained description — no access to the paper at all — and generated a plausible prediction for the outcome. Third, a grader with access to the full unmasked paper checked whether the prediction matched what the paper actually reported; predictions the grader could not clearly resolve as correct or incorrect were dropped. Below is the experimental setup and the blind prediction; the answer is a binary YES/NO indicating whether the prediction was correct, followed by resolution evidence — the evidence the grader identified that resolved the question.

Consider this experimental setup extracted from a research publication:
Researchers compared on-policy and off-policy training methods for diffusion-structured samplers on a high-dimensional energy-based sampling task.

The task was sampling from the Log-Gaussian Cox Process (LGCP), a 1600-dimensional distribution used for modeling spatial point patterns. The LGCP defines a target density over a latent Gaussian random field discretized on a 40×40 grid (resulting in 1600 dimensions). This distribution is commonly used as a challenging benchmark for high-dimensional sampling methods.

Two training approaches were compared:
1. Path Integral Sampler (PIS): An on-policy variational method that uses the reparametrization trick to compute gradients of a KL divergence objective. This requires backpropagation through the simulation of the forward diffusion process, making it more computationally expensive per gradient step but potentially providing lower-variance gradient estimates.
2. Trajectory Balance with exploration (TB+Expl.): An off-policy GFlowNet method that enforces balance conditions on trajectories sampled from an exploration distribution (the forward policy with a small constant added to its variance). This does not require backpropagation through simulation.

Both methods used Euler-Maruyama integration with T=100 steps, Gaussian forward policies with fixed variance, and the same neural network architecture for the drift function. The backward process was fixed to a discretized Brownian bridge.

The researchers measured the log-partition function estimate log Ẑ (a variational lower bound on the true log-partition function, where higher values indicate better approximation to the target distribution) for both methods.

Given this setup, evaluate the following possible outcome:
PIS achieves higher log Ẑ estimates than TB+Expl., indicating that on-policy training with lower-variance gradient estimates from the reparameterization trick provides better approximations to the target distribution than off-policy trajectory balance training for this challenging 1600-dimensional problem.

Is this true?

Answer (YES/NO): YES